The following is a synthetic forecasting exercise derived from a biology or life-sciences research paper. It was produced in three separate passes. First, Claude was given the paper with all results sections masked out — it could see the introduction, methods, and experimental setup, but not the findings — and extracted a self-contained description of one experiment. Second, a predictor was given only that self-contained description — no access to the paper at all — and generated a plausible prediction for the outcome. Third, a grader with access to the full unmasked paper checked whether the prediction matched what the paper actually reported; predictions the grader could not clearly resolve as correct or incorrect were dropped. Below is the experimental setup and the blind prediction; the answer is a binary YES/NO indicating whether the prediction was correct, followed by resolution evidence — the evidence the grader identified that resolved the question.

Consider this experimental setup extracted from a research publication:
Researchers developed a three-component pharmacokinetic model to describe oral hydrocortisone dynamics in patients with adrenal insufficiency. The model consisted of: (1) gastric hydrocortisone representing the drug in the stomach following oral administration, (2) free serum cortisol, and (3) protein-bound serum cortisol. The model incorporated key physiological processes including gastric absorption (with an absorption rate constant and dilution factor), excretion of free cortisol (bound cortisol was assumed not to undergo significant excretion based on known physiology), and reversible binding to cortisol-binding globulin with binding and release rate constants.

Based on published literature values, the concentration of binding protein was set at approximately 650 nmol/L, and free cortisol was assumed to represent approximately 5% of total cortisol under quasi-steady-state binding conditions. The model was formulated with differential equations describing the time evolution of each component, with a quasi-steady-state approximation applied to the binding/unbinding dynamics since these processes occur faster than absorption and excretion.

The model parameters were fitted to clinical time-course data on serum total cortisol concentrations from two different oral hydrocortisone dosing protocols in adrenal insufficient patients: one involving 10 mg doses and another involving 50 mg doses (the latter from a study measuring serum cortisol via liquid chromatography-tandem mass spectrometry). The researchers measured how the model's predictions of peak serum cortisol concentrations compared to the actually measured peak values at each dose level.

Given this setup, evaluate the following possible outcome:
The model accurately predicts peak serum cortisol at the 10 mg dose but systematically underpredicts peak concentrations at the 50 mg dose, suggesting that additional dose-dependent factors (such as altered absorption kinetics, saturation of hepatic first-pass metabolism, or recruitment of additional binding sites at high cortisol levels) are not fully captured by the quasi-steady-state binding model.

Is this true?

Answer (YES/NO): NO